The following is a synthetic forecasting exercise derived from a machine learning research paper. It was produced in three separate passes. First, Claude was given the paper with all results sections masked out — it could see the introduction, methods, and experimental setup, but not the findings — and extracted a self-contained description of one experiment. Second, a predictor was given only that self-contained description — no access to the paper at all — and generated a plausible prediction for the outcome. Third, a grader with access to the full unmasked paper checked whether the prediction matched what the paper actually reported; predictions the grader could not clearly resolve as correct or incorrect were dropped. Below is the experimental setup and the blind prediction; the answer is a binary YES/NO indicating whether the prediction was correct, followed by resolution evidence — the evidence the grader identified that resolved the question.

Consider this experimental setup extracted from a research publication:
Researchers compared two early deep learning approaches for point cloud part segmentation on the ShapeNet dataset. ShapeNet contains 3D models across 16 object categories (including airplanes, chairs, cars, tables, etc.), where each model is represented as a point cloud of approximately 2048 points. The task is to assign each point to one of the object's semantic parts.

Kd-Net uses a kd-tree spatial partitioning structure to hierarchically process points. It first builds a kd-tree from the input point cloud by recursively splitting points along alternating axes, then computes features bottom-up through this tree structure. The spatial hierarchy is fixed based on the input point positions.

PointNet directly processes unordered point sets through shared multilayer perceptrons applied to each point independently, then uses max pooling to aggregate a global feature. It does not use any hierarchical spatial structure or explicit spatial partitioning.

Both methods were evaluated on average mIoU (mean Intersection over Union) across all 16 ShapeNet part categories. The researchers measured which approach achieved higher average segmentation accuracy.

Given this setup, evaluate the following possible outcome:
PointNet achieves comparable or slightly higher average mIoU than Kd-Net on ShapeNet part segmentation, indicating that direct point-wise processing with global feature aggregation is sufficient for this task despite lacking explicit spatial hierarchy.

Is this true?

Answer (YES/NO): YES